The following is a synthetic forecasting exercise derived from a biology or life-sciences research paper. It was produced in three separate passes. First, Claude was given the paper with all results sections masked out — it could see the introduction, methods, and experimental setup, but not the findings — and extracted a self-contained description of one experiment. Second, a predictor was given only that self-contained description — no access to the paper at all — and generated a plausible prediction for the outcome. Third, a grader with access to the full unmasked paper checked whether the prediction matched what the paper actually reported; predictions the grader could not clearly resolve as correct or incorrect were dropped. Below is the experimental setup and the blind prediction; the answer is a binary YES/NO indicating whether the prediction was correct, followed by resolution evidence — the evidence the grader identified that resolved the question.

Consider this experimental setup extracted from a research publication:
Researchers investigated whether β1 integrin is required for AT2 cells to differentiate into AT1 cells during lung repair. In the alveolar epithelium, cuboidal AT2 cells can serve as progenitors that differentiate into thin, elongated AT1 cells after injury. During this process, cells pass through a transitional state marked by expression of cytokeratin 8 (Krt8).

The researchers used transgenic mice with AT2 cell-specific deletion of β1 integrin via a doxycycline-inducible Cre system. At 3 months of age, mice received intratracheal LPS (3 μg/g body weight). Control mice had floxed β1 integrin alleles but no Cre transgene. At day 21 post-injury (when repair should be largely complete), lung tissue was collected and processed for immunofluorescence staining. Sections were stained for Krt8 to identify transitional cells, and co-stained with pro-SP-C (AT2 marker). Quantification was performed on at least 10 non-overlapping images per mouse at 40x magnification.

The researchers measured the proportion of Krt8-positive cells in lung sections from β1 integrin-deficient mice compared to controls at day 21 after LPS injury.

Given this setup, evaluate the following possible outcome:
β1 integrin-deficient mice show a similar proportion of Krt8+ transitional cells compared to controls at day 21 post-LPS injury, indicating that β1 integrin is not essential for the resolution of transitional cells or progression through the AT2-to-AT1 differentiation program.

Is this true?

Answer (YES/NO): NO